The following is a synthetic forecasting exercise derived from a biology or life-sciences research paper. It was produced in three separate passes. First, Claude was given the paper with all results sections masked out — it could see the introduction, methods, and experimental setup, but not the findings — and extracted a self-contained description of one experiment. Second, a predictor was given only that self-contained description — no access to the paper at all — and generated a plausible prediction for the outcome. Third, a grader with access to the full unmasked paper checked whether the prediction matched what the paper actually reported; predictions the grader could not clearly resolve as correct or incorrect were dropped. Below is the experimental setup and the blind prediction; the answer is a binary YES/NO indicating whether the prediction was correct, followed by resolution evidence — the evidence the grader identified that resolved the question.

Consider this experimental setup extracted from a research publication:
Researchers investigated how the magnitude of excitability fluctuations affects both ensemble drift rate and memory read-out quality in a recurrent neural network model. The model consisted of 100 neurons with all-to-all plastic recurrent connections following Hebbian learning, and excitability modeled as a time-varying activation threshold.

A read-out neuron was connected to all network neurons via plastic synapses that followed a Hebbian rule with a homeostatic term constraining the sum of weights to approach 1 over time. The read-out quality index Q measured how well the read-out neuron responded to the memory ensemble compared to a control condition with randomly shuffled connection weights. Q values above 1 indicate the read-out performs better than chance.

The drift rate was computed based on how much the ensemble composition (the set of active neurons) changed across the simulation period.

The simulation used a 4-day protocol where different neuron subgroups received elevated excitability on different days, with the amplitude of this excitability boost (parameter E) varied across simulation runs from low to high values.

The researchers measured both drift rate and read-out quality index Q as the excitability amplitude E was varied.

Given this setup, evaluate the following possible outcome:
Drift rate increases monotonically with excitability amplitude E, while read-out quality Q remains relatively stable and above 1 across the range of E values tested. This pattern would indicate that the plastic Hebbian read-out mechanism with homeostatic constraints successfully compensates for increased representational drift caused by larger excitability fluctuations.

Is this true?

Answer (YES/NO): NO